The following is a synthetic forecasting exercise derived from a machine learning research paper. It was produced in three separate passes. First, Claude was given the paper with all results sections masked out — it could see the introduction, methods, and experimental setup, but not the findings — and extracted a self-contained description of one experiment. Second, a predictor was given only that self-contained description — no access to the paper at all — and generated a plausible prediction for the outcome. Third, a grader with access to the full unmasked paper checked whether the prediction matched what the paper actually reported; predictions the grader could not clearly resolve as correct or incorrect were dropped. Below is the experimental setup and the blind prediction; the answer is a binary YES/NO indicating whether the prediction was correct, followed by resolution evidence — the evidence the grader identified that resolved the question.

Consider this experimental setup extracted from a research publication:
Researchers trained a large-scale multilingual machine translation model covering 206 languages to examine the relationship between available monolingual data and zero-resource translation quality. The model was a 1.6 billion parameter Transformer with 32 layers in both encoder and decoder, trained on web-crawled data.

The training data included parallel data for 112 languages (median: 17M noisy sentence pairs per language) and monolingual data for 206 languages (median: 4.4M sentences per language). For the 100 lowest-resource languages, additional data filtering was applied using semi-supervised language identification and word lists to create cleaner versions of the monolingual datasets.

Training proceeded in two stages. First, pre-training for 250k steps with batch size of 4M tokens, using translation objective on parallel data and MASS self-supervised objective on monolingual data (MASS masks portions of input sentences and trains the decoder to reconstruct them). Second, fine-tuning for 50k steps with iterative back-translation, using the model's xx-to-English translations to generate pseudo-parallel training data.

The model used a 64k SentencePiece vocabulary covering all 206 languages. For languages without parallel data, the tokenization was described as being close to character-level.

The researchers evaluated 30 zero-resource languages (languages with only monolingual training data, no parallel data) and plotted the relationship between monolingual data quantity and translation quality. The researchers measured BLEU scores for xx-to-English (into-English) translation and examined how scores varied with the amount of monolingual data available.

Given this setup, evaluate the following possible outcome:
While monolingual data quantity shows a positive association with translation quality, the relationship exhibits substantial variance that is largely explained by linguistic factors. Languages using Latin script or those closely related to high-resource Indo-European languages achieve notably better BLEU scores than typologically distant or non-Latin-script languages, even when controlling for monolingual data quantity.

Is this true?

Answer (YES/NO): NO